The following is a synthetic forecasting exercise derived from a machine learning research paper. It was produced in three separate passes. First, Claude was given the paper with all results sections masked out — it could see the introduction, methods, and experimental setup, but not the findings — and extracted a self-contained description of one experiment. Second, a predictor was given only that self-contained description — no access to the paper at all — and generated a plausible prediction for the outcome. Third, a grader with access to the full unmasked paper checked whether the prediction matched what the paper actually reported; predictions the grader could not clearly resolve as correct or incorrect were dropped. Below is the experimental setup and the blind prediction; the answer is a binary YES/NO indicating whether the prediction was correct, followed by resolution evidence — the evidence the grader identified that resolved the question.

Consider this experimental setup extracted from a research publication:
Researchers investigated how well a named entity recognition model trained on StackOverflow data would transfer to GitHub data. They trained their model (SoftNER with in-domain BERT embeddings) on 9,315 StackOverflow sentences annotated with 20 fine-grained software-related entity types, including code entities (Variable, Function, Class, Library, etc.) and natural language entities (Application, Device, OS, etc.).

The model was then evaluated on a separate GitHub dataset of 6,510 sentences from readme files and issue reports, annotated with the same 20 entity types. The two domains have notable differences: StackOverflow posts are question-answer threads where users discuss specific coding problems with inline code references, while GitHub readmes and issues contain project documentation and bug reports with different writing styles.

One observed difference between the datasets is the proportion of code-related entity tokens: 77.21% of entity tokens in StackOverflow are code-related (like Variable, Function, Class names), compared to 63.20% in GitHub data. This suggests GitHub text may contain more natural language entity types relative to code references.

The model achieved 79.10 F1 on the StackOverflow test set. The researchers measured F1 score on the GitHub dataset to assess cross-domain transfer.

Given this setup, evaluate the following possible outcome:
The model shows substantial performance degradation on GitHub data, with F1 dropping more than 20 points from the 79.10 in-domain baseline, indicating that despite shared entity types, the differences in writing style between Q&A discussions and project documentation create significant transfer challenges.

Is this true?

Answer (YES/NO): NO